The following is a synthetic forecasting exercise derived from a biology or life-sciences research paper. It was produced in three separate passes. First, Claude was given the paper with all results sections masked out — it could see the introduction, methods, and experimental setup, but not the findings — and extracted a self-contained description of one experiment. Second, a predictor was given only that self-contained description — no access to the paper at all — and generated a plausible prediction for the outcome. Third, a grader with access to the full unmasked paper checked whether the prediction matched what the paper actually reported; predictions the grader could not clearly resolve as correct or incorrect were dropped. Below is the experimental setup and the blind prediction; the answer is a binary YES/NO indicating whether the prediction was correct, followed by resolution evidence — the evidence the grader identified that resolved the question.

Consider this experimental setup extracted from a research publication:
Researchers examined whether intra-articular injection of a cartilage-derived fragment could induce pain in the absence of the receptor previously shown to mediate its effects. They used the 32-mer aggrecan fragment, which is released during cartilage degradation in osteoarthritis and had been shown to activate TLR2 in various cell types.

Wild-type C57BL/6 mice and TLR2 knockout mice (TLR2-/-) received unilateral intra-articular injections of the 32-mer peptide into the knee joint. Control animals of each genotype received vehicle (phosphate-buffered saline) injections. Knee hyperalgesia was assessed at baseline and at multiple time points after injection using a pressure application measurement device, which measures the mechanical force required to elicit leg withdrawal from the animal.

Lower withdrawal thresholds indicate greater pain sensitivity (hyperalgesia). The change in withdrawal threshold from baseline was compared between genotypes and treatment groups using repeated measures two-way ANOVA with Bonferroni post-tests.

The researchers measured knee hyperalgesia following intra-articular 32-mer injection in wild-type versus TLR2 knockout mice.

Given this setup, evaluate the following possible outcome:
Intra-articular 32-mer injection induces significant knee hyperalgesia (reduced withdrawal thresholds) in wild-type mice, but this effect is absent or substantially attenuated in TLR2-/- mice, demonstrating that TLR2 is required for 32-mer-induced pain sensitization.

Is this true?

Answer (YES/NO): YES